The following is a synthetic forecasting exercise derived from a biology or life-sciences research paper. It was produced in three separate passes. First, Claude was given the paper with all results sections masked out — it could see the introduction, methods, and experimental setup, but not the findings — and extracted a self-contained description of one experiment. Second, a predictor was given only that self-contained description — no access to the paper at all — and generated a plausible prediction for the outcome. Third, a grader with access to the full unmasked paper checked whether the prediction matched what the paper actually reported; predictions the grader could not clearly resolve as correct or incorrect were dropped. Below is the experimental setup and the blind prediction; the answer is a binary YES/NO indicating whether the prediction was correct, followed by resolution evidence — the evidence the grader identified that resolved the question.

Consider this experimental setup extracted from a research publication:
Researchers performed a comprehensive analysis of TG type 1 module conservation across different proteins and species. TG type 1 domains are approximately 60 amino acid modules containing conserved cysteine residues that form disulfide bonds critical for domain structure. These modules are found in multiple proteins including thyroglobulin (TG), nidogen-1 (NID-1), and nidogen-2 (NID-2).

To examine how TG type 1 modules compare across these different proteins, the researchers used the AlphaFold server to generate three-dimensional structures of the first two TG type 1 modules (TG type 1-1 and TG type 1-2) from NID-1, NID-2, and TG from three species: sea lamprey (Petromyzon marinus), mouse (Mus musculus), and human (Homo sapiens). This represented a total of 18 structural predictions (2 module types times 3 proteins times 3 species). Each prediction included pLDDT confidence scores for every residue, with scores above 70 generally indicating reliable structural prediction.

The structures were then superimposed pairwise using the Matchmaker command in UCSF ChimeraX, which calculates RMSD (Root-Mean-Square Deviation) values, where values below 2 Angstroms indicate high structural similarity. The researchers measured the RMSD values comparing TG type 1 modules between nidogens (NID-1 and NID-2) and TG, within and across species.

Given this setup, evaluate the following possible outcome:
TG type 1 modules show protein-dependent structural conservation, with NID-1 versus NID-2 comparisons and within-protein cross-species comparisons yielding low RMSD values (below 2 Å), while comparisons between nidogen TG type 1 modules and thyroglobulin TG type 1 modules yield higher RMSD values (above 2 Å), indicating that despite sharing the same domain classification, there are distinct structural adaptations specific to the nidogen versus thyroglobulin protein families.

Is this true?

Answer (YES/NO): NO